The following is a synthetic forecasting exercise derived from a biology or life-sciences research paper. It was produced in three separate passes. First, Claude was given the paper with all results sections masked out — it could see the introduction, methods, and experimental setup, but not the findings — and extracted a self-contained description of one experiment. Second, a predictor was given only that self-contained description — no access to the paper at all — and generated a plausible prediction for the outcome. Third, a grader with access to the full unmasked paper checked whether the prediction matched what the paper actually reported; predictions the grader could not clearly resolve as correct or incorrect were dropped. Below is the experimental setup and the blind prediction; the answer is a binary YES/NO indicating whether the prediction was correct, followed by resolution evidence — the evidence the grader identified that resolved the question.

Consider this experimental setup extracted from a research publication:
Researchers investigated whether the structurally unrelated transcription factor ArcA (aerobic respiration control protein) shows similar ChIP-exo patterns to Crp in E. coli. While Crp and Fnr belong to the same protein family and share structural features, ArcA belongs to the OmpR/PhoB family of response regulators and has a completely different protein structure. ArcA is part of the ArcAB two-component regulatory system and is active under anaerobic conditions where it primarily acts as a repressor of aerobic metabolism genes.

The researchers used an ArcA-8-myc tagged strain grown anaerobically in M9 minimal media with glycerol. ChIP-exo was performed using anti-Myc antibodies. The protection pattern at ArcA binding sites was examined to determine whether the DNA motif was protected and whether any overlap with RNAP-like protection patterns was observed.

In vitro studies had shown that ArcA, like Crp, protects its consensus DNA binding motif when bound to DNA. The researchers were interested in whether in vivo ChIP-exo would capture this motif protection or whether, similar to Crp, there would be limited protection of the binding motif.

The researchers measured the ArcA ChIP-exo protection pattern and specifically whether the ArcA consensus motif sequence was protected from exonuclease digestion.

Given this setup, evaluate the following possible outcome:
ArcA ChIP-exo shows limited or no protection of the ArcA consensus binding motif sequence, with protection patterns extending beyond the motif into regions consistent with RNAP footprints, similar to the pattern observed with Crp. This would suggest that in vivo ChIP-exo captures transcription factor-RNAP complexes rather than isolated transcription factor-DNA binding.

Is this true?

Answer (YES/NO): NO